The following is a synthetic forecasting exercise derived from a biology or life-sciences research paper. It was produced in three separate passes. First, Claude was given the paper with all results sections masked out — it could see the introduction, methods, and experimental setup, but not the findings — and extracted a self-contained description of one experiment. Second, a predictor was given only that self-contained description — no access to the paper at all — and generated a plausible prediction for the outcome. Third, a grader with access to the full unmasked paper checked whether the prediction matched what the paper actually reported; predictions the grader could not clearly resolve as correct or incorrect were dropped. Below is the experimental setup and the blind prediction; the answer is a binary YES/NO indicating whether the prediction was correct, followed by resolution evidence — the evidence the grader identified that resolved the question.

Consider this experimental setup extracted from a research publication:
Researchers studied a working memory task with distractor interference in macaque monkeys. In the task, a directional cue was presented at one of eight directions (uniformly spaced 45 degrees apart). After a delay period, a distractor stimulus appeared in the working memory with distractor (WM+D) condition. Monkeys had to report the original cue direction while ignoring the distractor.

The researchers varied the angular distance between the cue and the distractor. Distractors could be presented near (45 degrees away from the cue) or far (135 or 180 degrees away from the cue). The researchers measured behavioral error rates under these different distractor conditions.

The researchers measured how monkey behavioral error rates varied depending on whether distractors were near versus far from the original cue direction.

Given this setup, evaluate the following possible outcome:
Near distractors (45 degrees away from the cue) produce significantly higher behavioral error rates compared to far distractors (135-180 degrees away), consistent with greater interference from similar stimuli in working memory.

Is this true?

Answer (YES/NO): YES